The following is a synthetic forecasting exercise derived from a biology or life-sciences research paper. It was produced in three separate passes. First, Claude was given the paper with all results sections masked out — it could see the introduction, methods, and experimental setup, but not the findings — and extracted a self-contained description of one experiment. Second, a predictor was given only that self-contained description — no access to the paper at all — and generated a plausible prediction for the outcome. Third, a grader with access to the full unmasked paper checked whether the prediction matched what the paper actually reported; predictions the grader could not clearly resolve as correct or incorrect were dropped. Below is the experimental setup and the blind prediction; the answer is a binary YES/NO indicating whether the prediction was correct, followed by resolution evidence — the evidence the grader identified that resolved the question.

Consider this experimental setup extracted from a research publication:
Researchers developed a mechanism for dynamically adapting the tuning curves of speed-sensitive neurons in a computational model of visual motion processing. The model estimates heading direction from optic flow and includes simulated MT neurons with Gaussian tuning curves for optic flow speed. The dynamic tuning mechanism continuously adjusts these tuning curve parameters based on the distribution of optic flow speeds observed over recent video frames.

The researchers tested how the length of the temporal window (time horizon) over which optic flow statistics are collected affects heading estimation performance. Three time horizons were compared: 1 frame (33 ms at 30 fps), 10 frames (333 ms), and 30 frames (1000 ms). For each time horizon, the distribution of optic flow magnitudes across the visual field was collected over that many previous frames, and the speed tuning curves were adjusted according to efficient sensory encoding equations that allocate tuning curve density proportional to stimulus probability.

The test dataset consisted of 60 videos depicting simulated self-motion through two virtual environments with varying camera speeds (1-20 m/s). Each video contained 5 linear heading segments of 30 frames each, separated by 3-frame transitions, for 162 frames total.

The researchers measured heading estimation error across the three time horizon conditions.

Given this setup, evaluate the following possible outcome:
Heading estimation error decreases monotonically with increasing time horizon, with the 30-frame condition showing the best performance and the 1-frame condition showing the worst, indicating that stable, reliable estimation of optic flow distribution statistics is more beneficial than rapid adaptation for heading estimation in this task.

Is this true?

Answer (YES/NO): NO